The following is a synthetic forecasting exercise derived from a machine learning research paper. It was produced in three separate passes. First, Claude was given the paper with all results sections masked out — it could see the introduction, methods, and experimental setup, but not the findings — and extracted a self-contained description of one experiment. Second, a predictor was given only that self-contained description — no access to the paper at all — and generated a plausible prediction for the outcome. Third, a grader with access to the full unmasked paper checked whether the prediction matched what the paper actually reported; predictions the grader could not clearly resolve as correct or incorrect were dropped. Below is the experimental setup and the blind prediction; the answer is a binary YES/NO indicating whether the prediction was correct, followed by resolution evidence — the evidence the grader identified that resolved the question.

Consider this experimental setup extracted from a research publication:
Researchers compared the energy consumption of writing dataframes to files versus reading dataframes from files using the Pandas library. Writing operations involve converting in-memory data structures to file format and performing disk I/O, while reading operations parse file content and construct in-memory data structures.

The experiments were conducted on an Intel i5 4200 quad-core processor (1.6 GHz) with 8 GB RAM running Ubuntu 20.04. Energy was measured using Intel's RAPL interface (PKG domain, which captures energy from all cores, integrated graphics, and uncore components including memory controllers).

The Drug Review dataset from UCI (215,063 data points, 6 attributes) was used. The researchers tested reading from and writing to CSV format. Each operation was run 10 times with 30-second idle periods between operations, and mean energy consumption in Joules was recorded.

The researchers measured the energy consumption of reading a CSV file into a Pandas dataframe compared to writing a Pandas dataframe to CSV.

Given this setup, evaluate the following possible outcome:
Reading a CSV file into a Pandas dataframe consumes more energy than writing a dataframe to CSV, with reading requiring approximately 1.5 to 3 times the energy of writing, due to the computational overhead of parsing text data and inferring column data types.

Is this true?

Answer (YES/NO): NO